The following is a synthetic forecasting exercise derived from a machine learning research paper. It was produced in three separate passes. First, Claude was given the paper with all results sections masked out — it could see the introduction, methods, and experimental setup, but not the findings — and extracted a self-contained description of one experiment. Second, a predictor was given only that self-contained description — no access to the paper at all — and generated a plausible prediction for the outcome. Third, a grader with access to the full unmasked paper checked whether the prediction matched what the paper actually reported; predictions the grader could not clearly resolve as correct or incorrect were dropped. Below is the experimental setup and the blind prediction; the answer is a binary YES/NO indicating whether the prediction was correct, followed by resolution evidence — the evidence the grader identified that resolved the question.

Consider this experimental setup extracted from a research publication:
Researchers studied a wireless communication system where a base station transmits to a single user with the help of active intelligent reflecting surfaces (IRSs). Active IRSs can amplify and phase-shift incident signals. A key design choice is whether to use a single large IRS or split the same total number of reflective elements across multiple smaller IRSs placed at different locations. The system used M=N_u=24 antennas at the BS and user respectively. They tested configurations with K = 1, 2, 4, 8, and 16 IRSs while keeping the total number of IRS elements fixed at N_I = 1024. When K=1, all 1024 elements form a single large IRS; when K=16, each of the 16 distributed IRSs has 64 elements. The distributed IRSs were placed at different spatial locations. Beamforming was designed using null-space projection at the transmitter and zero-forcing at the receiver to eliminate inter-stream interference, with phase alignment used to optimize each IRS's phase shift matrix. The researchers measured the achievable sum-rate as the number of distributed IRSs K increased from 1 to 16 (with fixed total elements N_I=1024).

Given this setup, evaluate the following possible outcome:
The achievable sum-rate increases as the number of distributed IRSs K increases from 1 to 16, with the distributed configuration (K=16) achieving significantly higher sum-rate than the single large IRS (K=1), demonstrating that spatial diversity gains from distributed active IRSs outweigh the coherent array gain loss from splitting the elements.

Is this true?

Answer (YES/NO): YES